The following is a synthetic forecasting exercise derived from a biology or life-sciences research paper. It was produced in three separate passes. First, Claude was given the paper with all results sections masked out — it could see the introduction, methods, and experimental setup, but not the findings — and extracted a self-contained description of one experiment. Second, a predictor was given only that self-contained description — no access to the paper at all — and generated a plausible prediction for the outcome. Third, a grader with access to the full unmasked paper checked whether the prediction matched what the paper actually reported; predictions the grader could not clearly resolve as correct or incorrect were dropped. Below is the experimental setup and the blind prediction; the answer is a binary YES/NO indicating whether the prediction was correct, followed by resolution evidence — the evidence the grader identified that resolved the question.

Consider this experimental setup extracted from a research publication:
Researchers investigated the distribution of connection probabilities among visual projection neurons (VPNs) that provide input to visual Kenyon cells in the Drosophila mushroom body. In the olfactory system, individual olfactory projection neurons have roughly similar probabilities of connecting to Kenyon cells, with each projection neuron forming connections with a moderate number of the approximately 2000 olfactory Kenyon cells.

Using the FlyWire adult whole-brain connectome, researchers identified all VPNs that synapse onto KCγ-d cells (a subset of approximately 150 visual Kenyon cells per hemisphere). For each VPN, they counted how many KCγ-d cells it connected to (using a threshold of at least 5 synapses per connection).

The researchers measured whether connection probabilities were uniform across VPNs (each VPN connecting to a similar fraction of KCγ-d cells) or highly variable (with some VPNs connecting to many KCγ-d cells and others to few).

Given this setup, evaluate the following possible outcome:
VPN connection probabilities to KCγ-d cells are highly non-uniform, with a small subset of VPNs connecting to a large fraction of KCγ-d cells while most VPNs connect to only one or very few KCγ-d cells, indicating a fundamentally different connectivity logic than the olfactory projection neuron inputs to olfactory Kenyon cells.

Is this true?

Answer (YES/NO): YES